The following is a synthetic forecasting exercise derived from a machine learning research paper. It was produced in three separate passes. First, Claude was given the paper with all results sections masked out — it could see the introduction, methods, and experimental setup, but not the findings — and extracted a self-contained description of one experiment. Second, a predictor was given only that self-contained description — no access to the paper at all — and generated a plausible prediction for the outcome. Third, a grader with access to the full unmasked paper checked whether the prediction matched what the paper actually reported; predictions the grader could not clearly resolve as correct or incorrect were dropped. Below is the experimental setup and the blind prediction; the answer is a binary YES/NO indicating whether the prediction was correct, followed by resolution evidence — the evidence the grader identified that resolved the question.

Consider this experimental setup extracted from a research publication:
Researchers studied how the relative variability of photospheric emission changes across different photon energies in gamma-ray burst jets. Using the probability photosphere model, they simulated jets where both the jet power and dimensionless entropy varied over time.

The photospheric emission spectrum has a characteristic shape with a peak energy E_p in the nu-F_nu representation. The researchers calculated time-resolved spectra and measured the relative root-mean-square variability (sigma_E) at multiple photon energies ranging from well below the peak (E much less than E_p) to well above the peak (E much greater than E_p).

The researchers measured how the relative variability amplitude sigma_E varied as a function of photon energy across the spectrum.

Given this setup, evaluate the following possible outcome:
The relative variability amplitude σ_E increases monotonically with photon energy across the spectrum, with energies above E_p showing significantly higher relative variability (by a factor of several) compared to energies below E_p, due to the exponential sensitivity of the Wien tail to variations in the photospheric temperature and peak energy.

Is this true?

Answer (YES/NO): NO